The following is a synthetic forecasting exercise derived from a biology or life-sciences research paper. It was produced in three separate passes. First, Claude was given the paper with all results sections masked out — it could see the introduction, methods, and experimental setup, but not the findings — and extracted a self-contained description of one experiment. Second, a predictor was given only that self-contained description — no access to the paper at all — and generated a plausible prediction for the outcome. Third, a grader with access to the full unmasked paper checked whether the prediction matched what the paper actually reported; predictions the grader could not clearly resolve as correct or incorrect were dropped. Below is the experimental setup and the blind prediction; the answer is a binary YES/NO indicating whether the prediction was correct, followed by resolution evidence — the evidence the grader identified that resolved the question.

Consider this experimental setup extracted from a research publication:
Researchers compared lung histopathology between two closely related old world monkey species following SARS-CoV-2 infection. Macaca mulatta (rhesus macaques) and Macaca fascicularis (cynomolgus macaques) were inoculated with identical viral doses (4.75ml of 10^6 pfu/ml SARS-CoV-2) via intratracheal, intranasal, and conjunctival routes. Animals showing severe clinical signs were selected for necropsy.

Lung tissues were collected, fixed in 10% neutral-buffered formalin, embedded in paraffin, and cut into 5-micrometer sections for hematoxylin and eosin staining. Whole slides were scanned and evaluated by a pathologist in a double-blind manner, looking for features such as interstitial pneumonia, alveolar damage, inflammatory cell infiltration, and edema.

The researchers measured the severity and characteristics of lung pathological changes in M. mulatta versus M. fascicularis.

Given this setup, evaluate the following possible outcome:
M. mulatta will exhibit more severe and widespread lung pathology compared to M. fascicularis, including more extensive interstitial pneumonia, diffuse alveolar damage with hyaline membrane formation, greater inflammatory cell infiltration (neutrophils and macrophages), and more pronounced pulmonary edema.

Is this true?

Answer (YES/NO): NO